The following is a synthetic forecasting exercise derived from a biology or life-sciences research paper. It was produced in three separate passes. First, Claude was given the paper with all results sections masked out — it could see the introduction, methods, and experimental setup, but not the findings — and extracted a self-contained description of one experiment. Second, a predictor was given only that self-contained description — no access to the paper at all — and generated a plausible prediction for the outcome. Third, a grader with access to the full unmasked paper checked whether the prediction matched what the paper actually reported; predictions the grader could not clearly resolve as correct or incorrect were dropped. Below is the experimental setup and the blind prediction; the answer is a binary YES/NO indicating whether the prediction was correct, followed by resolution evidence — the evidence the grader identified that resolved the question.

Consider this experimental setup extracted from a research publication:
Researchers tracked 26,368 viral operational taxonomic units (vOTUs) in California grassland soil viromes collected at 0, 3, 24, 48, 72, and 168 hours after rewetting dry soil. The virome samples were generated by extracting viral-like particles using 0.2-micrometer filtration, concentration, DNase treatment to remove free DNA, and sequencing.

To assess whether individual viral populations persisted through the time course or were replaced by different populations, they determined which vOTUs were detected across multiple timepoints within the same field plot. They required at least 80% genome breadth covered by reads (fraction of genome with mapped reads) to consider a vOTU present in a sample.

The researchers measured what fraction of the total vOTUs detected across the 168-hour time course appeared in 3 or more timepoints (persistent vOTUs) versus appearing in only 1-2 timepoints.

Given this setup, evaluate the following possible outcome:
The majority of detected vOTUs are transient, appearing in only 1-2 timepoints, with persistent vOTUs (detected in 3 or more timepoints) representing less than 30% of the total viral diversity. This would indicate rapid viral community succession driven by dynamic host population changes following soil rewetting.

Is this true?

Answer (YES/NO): YES